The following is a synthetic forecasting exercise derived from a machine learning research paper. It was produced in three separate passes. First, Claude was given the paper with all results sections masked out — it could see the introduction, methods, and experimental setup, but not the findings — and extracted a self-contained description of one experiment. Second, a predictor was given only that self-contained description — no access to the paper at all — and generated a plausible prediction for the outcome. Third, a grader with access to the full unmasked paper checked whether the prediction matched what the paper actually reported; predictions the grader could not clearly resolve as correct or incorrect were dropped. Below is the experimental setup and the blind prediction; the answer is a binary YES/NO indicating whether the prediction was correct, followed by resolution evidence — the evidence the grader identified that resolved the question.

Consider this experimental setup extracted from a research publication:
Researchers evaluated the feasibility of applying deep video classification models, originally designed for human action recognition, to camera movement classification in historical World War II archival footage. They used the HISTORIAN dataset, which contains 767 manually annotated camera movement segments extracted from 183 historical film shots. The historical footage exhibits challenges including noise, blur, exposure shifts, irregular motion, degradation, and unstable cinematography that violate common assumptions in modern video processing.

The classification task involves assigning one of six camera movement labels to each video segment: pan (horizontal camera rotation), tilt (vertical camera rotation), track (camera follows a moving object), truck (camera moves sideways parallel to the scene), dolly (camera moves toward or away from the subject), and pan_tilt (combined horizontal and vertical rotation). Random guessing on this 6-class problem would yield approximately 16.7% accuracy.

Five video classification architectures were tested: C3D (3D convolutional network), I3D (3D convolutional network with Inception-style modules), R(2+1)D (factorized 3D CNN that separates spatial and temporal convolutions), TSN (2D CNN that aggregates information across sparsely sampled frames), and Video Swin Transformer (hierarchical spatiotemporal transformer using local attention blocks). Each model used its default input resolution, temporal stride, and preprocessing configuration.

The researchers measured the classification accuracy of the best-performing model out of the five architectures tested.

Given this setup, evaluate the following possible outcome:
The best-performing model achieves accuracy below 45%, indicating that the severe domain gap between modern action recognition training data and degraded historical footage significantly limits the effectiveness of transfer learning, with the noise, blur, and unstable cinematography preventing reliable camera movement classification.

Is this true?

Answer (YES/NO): NO